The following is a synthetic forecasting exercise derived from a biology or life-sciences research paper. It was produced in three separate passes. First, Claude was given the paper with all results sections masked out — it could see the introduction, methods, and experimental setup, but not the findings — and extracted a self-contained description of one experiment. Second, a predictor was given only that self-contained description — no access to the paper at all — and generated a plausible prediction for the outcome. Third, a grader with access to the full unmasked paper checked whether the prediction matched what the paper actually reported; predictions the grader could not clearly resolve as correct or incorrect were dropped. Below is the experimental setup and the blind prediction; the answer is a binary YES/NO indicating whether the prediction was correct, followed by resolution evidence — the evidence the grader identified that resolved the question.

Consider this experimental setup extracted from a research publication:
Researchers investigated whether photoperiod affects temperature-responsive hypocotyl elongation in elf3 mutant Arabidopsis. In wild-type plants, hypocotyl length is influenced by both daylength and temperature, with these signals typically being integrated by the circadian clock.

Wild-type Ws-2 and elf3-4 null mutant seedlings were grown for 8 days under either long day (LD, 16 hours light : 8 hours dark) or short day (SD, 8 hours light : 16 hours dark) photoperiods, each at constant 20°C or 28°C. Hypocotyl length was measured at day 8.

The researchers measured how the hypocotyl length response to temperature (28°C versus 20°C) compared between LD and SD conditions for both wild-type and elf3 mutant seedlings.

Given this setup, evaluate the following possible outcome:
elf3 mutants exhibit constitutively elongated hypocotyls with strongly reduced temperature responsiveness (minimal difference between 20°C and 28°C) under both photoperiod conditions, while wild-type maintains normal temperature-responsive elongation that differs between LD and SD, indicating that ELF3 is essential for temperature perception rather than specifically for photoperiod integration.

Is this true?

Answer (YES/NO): NO